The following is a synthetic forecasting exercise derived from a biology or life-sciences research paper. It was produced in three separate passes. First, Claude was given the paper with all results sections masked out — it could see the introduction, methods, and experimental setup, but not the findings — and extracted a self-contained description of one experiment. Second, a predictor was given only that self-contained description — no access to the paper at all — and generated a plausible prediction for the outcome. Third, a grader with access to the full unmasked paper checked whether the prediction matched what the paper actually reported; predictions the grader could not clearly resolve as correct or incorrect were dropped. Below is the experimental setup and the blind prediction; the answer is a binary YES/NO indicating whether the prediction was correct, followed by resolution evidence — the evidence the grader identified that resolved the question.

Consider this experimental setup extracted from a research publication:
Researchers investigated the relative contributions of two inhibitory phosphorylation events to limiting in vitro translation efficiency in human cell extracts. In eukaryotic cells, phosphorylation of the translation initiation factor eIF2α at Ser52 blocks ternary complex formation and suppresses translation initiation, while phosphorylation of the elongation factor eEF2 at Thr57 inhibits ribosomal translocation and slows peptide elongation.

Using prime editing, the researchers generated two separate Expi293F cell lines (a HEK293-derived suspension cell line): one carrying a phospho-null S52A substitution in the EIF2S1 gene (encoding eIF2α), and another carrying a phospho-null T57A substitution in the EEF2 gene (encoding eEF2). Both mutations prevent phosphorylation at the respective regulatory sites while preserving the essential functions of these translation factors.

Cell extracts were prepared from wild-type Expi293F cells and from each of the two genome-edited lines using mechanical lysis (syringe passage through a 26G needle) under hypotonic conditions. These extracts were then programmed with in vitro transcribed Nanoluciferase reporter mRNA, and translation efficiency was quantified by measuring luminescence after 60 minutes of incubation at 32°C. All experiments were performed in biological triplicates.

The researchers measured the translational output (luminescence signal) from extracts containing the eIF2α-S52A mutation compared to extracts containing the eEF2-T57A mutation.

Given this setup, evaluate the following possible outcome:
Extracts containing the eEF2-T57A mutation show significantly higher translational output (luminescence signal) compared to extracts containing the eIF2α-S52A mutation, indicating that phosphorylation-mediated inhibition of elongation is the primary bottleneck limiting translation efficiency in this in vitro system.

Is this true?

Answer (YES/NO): NO